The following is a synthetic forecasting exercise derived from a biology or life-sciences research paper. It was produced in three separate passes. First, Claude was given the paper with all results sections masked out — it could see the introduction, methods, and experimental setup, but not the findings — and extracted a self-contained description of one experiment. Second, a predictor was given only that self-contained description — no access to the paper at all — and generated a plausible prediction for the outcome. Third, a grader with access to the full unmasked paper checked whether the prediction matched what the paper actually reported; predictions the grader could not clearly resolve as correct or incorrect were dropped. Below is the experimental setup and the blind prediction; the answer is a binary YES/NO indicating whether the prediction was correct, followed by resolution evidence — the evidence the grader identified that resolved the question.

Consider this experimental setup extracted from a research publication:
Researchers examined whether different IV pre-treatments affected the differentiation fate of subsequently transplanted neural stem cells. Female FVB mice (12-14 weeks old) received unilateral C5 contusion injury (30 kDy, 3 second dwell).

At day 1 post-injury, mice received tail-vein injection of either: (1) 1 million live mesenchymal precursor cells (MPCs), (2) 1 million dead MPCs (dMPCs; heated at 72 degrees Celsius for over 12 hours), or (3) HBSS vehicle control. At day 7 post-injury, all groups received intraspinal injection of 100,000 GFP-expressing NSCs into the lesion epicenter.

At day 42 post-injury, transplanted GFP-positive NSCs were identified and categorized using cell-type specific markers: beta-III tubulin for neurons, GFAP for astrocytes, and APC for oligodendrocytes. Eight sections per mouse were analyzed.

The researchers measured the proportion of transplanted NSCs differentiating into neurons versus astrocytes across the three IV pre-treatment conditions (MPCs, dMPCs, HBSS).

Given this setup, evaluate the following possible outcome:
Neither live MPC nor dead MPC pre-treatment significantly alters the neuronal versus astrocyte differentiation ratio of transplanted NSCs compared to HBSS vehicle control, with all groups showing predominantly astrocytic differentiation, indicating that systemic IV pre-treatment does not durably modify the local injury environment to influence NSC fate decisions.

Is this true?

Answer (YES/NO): YES